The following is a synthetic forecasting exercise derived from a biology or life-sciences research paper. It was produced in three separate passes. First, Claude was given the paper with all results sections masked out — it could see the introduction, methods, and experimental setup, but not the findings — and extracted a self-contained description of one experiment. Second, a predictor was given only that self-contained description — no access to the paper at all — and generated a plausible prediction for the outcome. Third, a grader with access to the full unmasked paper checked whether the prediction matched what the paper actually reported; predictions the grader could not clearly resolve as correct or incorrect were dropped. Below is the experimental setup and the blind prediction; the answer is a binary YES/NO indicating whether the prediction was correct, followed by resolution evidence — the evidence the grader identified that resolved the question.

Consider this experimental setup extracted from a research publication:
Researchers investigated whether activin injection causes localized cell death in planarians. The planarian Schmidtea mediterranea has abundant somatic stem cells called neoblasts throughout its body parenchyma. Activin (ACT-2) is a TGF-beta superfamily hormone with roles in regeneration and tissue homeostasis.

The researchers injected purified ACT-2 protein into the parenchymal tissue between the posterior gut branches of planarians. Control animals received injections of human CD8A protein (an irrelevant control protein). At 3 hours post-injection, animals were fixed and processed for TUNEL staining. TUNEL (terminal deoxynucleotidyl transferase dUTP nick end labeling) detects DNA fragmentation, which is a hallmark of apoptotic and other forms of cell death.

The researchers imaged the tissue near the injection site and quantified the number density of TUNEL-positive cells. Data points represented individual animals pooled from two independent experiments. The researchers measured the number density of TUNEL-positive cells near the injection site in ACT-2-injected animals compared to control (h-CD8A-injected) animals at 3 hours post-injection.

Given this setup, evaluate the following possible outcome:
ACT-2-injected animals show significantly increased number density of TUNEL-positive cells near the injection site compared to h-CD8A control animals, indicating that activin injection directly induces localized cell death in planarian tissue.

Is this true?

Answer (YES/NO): YES